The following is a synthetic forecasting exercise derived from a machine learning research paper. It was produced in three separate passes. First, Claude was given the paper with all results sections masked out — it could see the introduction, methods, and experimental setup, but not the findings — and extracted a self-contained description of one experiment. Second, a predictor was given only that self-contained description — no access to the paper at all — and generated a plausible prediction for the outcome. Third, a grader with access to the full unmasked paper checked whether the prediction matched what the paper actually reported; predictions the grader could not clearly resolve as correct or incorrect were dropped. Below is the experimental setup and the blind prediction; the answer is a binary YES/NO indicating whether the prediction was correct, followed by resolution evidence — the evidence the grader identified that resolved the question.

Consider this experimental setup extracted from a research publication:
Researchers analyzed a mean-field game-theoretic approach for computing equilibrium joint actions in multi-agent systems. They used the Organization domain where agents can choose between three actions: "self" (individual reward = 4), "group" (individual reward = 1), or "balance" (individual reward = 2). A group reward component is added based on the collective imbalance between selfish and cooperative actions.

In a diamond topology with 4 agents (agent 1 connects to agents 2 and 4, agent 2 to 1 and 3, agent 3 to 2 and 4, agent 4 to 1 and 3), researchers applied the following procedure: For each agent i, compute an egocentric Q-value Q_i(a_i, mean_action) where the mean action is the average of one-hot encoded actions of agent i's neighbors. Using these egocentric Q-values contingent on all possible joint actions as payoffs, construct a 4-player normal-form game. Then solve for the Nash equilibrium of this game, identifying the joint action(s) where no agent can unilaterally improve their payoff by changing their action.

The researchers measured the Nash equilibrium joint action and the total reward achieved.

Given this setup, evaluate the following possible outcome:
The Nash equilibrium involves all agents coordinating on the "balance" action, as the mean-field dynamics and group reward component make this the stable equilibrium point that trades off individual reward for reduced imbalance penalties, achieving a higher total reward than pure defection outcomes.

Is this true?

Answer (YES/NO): NO